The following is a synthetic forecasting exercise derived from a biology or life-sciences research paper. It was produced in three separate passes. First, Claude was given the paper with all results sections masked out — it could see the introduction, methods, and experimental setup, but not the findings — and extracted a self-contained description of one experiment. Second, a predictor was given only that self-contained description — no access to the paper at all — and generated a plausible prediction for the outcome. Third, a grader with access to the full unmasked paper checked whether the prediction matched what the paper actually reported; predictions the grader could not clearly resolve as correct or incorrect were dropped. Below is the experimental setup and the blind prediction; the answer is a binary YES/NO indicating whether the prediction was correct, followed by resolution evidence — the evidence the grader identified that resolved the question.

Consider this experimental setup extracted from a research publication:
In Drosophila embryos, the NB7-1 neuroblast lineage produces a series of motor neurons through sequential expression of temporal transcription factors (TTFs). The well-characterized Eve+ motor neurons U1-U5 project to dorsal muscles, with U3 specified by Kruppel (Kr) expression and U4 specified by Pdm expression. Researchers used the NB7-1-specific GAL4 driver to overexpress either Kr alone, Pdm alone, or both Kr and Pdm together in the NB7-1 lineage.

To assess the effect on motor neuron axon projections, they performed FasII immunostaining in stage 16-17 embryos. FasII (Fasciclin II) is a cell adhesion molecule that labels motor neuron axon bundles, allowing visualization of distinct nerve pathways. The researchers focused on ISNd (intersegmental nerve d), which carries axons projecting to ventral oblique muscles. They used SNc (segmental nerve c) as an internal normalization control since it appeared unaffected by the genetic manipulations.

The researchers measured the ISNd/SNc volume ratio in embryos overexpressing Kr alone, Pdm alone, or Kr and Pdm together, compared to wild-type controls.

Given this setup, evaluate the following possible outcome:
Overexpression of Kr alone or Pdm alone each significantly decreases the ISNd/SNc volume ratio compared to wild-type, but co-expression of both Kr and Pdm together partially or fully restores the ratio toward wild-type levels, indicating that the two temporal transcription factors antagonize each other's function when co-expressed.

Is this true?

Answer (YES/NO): NO